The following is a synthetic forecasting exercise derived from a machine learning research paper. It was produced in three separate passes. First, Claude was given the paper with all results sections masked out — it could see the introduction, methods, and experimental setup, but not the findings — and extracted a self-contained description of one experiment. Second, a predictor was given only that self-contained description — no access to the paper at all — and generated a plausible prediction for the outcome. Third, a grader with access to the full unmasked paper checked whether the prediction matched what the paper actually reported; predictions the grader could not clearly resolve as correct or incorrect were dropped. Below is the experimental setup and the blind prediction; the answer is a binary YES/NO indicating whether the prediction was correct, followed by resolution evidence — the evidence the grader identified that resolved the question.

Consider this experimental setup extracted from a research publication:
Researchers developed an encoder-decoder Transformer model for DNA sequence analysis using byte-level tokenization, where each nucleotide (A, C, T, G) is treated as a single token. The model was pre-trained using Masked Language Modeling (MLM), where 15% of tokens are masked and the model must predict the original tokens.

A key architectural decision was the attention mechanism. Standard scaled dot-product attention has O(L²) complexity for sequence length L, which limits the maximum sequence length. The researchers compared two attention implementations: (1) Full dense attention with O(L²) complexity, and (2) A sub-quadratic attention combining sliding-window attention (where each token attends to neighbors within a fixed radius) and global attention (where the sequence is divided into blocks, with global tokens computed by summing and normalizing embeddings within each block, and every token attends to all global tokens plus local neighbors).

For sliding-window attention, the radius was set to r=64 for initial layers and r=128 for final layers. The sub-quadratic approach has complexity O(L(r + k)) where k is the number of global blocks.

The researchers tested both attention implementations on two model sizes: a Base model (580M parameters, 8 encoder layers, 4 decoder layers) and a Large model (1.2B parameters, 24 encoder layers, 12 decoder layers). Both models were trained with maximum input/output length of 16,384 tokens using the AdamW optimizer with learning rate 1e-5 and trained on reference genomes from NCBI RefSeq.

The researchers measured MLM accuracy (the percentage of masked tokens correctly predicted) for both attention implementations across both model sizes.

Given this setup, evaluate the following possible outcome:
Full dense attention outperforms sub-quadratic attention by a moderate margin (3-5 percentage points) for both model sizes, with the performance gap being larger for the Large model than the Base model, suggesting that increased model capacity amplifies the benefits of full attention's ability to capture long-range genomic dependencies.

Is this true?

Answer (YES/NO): NO